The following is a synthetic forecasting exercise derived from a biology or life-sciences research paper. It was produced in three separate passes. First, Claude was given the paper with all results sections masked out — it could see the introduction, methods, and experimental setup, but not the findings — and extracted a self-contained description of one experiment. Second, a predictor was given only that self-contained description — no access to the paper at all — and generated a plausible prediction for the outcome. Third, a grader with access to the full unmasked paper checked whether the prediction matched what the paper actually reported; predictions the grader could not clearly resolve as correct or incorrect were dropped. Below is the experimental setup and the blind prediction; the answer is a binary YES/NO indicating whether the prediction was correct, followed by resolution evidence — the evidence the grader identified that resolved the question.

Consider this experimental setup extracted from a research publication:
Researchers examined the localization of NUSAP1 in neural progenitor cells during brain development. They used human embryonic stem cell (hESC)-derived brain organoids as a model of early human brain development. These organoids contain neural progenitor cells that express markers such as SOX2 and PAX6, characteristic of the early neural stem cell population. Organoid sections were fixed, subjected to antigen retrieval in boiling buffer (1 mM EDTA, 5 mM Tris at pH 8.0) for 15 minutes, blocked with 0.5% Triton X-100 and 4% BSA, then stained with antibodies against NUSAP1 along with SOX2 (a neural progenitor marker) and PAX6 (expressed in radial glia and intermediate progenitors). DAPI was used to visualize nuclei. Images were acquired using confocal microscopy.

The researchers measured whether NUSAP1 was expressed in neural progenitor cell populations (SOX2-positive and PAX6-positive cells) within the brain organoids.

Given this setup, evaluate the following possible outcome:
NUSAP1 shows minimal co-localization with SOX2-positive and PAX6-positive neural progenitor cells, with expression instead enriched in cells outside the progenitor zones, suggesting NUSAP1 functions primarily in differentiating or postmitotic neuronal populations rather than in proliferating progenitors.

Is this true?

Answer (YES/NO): NO